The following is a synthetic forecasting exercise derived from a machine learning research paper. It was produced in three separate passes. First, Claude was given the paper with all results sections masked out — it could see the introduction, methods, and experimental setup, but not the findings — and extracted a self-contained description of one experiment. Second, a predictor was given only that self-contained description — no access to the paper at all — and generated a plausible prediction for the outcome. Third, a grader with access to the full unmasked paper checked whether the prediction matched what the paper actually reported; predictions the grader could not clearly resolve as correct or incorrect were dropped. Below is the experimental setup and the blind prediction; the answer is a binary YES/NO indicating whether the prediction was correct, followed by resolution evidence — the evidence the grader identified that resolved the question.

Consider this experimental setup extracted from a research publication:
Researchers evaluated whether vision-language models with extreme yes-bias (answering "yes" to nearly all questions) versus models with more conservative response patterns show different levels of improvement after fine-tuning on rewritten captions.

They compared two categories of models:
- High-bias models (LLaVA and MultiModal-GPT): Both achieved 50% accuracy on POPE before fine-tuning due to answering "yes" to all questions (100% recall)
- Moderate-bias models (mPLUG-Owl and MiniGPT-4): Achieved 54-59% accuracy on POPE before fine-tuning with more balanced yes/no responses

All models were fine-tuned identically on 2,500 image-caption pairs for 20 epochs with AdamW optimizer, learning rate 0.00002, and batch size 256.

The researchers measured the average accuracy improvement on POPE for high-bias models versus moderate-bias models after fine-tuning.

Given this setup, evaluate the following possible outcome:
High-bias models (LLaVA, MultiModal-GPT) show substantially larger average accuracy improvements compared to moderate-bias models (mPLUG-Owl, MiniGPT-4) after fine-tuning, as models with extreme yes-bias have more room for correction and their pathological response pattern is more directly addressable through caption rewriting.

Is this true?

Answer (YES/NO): YES